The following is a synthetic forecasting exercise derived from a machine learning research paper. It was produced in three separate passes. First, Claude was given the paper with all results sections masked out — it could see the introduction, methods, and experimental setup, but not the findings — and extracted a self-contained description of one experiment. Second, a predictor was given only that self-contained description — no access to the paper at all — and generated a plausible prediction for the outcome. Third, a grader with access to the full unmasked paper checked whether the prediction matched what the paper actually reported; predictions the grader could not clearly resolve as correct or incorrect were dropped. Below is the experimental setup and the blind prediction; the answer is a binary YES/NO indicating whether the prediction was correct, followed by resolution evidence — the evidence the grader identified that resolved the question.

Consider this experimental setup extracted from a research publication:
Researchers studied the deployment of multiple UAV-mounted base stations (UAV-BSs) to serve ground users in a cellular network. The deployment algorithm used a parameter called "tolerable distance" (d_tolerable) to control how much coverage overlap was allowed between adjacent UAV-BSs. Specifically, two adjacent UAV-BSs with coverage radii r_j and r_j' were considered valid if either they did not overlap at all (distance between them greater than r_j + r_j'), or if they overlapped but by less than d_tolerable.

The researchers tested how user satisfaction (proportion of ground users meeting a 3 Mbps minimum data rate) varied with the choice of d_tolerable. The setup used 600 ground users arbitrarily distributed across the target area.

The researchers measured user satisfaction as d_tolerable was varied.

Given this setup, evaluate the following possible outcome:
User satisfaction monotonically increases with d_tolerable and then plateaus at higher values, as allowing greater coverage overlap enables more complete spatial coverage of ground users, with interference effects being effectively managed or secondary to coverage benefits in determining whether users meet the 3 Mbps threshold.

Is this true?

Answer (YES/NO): YES